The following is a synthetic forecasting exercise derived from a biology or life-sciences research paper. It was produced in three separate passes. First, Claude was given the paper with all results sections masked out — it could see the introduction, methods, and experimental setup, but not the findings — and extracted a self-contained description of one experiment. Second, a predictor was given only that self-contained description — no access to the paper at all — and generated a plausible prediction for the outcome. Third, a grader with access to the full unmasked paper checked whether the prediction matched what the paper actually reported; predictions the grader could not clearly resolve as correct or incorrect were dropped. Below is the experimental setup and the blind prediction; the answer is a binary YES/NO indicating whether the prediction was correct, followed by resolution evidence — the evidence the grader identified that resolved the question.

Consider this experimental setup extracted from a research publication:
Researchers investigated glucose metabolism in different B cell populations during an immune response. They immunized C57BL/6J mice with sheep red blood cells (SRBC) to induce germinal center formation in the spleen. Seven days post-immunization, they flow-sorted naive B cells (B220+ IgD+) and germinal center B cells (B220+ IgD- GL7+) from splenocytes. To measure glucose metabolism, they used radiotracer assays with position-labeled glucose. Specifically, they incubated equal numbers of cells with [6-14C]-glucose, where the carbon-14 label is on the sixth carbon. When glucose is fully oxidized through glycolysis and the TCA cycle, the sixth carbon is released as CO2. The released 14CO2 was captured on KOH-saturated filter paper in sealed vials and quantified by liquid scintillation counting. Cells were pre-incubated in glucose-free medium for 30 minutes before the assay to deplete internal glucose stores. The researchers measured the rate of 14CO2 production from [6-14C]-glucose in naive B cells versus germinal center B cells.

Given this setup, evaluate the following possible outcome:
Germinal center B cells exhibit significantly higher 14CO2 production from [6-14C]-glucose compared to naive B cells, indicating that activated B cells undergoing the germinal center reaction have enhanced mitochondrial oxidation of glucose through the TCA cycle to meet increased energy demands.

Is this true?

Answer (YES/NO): YES